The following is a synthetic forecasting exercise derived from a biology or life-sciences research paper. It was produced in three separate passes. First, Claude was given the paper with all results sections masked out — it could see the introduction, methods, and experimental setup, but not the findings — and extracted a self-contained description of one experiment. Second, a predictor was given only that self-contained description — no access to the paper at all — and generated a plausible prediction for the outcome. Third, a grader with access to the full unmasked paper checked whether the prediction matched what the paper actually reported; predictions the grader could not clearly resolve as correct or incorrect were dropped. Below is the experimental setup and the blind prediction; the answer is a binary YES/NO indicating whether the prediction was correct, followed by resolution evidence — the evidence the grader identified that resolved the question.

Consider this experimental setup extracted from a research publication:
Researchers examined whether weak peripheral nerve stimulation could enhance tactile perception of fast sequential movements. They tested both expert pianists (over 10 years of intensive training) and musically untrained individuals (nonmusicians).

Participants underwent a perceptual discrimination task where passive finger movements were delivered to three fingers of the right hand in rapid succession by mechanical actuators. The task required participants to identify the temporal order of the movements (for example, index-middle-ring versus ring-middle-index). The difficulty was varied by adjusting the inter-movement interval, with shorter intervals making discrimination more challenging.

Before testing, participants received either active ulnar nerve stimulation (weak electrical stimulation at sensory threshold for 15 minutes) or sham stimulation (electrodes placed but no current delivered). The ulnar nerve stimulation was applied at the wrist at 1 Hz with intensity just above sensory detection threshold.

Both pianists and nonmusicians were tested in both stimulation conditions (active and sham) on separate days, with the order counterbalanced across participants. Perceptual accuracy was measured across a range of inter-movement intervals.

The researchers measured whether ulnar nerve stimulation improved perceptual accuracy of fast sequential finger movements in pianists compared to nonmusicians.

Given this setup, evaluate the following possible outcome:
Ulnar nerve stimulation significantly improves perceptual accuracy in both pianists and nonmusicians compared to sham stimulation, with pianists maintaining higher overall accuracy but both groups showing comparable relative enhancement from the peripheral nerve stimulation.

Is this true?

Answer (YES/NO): NO